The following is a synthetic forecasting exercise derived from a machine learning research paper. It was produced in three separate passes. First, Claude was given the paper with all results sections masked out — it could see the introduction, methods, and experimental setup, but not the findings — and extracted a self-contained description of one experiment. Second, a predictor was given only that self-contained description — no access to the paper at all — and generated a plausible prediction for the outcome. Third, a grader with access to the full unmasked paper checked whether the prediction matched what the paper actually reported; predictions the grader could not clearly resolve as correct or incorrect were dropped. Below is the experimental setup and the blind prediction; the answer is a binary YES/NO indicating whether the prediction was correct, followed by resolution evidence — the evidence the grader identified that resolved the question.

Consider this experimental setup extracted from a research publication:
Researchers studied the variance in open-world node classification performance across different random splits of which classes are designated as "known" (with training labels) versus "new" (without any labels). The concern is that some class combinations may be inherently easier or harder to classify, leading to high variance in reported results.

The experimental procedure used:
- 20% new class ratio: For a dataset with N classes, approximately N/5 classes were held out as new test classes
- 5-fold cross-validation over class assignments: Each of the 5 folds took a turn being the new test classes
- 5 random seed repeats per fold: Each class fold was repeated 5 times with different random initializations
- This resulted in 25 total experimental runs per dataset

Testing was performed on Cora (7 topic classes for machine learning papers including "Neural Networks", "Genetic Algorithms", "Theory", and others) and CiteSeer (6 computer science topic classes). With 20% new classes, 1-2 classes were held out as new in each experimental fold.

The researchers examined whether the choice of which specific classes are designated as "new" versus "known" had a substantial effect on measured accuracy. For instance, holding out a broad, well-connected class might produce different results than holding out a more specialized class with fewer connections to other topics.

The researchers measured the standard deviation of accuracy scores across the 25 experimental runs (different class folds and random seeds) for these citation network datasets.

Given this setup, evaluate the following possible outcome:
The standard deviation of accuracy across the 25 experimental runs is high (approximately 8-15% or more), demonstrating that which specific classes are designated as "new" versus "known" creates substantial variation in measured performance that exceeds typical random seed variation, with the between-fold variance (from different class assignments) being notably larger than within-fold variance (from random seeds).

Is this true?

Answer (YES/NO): NO